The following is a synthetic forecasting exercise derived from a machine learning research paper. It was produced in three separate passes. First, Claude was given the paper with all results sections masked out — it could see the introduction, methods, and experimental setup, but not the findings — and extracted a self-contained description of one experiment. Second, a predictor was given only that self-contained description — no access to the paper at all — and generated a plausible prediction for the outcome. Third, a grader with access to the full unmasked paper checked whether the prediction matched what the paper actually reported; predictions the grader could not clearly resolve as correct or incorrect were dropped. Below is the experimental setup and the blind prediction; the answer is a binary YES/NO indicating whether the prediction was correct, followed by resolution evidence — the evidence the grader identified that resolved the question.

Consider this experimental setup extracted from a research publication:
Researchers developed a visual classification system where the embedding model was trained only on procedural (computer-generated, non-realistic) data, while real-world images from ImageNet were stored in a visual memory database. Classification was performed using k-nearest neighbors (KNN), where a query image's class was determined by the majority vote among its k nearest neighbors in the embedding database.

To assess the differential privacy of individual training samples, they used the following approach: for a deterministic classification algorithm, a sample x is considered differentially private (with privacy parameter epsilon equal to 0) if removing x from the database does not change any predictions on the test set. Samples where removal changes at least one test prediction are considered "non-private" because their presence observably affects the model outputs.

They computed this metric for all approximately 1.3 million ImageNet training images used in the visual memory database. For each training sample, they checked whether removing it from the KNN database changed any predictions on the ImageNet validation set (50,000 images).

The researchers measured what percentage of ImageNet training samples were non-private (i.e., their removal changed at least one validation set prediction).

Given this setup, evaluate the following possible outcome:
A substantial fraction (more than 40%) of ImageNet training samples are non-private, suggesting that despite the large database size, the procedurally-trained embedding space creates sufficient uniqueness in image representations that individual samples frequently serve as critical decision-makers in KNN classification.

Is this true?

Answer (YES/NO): NO